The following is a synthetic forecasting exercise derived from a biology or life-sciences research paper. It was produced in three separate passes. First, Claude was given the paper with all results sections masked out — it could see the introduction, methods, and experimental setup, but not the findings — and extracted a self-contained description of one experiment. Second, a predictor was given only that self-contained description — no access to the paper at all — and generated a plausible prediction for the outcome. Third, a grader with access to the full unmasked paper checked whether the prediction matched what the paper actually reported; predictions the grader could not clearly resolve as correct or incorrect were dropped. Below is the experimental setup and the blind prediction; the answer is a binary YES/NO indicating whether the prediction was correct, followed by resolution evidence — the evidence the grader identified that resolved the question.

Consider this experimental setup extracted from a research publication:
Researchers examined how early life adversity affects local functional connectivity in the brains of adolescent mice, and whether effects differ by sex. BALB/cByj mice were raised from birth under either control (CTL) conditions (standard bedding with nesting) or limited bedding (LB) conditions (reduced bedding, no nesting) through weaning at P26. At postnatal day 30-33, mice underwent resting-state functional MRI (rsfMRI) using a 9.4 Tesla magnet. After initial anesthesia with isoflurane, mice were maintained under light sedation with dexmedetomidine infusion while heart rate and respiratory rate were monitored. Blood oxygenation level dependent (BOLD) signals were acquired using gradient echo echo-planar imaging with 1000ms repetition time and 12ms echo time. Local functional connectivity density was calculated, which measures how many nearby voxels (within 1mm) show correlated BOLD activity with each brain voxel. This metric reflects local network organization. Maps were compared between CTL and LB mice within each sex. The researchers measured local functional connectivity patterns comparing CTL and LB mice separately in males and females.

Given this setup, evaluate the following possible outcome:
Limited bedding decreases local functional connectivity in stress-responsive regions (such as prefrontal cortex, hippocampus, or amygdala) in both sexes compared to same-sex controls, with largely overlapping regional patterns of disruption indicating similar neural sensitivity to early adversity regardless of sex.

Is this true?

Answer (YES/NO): NO